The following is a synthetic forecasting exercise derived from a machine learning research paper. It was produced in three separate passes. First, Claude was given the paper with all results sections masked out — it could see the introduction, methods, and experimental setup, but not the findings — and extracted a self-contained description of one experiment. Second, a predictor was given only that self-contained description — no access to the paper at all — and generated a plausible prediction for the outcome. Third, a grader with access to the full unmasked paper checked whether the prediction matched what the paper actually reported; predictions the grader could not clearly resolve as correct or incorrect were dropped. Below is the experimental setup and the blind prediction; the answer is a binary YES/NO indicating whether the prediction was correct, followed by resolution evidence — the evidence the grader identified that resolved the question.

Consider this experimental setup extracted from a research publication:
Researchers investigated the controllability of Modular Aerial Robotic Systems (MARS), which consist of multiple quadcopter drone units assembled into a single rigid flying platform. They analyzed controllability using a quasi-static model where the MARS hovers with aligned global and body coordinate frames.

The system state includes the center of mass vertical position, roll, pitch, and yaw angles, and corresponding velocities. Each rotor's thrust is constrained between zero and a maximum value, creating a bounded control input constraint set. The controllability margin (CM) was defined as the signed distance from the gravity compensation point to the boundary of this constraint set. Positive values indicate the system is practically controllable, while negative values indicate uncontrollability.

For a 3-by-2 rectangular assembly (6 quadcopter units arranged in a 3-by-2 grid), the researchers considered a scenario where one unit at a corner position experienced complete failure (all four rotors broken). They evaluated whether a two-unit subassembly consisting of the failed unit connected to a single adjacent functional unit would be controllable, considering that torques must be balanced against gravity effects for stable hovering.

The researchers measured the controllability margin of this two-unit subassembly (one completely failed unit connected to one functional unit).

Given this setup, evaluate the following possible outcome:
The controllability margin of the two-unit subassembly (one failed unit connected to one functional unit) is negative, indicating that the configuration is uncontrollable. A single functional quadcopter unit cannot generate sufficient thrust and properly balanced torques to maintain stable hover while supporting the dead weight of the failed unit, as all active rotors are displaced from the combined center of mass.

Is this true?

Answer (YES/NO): YES